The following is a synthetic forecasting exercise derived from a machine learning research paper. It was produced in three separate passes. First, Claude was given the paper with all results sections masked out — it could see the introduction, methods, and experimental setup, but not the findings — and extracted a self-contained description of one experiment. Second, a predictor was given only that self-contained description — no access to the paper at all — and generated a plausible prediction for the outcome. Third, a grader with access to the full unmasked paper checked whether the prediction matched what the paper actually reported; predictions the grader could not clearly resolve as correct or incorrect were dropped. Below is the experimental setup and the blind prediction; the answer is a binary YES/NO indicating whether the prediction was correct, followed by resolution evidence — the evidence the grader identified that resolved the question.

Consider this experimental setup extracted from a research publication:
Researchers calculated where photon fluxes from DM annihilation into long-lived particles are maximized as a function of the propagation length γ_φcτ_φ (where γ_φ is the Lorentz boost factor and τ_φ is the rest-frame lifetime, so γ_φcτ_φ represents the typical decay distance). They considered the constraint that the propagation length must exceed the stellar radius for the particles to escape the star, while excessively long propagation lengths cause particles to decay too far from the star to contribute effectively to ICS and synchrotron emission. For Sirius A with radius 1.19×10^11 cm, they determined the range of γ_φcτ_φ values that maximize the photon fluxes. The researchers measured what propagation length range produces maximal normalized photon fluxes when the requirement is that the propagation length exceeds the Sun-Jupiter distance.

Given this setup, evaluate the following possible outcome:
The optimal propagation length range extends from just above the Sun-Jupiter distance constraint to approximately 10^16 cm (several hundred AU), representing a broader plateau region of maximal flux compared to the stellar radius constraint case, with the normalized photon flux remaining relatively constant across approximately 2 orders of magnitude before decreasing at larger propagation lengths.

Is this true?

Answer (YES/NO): NO